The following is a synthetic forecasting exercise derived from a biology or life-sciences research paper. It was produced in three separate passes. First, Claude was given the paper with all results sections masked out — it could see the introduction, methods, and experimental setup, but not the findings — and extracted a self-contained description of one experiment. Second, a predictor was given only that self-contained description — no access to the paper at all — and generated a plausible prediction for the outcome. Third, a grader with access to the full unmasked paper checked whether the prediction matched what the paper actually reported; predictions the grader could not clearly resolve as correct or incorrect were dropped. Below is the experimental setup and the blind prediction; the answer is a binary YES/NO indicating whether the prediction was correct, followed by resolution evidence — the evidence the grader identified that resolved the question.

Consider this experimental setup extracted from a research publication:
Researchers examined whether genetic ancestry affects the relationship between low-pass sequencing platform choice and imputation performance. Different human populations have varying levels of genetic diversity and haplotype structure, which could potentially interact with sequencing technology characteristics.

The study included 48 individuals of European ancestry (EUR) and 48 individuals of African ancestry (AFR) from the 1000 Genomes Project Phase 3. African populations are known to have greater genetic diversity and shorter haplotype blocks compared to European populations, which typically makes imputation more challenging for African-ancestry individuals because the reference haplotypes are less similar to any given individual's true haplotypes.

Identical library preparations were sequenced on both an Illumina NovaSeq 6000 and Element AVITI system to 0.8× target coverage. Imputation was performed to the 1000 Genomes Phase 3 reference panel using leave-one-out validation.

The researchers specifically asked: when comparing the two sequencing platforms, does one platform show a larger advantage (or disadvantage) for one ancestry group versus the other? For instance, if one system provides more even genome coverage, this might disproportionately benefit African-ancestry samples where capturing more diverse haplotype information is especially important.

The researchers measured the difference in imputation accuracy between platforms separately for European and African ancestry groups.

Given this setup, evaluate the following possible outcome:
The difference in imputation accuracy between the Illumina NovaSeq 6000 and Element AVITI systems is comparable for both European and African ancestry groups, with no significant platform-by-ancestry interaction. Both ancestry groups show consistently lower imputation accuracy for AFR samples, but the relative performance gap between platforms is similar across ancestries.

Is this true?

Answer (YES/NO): YES